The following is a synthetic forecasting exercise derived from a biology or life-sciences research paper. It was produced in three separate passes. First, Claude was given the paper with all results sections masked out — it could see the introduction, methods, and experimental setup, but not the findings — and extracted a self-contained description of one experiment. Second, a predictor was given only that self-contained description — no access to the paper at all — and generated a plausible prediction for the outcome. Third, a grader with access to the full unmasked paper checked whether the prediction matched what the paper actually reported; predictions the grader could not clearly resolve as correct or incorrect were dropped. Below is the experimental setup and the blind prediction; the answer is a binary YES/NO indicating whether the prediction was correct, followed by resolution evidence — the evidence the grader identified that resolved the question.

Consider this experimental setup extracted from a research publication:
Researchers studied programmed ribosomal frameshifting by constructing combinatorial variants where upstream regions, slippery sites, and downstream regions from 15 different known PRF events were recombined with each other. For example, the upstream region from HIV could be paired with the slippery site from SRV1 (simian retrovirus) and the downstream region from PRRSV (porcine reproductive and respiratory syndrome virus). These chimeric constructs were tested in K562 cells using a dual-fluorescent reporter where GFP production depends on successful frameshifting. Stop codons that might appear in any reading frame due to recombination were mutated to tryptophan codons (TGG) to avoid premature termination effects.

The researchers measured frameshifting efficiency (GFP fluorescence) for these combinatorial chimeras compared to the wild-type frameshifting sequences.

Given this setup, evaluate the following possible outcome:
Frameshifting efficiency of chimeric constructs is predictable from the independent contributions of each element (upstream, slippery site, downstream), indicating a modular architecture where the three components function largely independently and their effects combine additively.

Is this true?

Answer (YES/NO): NO